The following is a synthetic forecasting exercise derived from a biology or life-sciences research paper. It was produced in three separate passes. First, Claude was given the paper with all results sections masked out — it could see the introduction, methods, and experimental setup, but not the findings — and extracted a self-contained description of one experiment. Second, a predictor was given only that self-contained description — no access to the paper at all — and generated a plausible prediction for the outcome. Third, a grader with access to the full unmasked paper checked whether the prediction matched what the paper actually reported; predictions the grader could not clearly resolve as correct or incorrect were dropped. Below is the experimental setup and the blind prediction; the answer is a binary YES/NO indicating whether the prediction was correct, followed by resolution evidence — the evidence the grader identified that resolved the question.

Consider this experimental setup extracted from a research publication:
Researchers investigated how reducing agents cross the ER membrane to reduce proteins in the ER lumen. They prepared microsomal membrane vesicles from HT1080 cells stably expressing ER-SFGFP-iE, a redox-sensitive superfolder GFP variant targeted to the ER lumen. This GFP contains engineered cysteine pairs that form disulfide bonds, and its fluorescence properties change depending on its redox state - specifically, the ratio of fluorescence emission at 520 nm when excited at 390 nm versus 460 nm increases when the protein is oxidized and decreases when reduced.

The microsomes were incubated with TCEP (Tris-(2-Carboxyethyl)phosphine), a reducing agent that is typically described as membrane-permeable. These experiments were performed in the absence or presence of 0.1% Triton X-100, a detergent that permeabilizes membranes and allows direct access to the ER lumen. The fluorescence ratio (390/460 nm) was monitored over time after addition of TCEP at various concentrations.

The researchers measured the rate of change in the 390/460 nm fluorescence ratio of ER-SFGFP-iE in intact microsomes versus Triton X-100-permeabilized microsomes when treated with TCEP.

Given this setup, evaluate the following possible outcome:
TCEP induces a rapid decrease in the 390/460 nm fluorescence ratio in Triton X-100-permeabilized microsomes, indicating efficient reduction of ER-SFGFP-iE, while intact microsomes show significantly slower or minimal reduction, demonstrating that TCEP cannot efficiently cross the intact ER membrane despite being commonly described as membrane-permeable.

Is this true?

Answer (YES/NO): YES